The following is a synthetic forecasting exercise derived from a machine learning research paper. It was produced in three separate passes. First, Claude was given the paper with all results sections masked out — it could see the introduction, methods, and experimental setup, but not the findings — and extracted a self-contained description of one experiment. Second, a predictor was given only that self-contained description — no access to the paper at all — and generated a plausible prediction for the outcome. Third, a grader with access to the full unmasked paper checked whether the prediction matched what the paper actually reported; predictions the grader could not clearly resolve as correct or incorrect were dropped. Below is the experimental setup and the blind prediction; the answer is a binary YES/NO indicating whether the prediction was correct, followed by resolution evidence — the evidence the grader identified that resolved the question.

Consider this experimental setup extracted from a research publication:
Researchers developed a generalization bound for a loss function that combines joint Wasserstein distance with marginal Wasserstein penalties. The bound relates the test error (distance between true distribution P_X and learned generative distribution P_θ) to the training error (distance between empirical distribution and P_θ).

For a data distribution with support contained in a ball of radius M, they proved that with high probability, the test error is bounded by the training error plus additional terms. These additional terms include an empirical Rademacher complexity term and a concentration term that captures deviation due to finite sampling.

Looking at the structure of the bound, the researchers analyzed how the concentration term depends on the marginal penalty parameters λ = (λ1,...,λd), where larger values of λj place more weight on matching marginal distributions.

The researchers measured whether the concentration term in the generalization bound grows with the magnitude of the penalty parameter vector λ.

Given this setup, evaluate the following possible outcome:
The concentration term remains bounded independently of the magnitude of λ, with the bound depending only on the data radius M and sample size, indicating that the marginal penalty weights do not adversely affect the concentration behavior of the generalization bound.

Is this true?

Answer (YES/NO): NO